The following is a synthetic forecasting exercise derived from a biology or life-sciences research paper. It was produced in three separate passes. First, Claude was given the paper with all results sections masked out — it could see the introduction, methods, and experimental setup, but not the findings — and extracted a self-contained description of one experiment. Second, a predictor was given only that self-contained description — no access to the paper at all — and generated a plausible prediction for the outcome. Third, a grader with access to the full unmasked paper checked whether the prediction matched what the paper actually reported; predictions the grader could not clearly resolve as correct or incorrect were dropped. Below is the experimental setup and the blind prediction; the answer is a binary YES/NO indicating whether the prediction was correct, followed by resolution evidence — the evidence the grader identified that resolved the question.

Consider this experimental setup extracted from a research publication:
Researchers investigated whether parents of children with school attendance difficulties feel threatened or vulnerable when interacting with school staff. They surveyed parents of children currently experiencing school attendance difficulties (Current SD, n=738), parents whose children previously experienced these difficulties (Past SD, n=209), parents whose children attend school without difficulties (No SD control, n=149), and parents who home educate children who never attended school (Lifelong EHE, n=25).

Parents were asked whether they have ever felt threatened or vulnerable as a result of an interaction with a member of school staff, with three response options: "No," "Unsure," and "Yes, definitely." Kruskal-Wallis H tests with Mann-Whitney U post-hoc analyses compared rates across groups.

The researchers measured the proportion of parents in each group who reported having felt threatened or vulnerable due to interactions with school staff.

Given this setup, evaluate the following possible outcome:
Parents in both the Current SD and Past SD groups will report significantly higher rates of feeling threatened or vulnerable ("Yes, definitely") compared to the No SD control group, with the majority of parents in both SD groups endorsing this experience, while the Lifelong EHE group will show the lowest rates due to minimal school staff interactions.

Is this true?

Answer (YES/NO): NO